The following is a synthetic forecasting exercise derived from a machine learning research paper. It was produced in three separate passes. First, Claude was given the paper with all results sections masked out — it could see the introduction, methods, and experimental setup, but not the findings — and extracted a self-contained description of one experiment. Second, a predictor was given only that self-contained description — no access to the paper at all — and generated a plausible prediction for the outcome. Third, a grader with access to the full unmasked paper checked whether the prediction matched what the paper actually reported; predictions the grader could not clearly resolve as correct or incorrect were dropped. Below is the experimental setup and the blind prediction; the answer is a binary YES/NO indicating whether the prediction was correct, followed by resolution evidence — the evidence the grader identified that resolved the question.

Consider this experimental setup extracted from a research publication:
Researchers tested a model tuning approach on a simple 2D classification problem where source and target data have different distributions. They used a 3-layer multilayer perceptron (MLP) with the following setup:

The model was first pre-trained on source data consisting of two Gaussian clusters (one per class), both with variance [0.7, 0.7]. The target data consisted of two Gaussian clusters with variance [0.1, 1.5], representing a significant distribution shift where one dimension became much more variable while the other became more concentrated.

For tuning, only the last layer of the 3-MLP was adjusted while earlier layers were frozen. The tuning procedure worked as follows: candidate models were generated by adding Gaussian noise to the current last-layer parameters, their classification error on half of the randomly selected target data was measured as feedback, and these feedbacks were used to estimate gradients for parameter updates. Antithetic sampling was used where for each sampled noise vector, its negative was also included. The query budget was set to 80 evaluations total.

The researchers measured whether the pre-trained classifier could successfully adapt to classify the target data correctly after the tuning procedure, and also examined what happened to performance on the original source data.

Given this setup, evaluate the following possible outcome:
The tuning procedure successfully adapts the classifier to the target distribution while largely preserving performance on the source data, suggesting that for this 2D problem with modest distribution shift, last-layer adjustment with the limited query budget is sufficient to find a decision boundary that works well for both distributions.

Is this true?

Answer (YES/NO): YES